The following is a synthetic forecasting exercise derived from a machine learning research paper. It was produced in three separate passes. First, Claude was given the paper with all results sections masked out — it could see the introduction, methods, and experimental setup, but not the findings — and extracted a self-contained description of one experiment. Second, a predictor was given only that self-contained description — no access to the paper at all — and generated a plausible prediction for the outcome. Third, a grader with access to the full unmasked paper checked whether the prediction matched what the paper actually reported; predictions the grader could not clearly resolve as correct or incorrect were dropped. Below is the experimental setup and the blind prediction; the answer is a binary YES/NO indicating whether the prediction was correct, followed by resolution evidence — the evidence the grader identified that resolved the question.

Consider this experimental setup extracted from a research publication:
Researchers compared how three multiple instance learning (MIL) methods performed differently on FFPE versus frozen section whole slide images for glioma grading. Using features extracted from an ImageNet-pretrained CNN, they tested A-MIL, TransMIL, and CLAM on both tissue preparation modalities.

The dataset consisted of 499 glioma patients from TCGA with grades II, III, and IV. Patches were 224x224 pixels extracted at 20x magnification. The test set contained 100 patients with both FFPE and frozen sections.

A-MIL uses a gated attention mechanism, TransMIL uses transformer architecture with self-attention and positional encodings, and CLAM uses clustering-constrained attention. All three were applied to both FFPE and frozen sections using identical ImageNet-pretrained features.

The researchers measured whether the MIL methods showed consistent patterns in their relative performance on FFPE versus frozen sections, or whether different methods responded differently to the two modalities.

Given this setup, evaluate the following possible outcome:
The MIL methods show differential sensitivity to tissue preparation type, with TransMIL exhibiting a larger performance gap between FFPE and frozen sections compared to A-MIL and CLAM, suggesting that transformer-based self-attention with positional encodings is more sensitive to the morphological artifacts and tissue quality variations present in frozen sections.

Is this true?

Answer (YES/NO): NO